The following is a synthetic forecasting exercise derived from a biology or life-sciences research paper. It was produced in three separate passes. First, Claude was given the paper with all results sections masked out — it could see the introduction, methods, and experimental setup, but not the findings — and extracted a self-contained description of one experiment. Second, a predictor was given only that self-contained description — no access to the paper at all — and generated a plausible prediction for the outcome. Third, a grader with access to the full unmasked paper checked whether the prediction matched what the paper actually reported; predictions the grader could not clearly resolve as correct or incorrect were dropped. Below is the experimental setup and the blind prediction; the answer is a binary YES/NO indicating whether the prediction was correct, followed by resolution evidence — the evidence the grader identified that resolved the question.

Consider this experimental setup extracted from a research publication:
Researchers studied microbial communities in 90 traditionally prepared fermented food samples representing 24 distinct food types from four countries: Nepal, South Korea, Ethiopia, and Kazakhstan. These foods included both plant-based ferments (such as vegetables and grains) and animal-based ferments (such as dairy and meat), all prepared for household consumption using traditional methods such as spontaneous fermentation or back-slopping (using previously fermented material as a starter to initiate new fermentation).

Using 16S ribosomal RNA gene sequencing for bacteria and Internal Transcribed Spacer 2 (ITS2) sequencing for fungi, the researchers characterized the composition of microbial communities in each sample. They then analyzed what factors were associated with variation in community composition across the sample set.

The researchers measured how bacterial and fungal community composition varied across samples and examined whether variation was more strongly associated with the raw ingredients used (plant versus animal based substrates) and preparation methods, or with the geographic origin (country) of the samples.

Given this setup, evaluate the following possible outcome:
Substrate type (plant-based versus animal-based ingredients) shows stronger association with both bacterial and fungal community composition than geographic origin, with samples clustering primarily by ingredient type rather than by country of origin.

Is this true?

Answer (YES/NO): NO